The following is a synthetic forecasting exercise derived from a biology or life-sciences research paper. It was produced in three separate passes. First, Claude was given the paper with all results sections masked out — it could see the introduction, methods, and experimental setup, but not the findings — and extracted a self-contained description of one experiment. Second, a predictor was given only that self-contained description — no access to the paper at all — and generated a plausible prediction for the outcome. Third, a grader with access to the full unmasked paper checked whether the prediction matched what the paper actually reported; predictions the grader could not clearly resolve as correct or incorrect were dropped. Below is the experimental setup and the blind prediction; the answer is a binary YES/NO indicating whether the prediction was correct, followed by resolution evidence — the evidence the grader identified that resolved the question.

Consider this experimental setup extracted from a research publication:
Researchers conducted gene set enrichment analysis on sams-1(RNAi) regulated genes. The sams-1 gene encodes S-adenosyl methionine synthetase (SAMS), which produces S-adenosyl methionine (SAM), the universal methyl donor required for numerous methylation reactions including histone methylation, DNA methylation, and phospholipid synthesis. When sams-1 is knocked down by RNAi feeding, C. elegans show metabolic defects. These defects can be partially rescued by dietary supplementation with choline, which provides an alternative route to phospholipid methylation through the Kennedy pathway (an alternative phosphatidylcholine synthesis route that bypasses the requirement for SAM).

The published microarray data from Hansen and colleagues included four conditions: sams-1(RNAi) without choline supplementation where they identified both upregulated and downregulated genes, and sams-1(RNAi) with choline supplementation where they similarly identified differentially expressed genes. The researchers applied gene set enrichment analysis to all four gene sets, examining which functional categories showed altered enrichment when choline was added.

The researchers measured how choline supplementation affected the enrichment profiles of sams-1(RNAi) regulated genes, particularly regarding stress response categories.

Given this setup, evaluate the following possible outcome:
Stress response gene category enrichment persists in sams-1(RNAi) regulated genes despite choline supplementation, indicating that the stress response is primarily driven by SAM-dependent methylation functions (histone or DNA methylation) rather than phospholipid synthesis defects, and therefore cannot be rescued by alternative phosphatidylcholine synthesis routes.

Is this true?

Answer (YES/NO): NO